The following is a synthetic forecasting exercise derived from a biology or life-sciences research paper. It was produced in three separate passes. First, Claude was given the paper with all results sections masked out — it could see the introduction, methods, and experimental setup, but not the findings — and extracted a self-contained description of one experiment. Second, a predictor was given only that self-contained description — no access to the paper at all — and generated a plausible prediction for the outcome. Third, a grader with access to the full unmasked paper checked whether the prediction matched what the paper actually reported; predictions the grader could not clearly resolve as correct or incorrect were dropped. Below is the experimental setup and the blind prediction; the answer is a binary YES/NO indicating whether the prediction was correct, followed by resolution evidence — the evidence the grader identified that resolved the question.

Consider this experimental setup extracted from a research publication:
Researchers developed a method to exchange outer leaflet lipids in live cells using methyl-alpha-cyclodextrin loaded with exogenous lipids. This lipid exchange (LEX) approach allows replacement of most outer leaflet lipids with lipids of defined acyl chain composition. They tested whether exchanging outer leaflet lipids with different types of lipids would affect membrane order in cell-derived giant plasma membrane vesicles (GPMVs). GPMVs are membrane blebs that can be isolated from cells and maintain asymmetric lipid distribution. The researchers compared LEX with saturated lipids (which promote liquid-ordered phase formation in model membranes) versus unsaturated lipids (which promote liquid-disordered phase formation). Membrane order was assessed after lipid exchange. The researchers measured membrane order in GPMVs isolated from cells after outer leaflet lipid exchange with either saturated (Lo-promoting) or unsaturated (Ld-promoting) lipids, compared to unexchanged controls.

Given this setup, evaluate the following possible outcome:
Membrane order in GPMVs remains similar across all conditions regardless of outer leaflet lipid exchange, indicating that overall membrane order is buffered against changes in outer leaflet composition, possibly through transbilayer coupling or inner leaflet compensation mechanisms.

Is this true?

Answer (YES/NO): NO